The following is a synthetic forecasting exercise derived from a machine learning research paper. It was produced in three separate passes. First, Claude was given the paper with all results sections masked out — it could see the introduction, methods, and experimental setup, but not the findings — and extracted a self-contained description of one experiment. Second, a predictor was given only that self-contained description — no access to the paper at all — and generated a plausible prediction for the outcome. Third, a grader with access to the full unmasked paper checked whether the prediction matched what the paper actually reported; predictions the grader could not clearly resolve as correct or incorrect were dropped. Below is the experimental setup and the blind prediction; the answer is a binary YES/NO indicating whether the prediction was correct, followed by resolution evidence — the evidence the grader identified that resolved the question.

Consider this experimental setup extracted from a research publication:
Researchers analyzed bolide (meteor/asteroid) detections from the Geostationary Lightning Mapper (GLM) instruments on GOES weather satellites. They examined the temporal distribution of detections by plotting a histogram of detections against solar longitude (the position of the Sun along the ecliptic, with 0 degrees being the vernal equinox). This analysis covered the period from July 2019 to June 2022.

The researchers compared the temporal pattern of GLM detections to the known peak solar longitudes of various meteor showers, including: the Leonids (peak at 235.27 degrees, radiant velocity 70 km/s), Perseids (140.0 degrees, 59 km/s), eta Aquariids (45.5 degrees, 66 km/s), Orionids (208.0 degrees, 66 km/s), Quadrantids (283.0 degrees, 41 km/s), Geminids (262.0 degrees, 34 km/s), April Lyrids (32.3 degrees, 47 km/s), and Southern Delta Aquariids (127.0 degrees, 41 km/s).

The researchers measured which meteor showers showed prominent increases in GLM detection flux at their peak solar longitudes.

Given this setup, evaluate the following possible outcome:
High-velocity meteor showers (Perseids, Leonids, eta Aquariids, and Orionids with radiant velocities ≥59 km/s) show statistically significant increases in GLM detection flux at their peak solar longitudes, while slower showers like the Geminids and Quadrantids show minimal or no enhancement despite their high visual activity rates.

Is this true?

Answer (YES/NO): YES